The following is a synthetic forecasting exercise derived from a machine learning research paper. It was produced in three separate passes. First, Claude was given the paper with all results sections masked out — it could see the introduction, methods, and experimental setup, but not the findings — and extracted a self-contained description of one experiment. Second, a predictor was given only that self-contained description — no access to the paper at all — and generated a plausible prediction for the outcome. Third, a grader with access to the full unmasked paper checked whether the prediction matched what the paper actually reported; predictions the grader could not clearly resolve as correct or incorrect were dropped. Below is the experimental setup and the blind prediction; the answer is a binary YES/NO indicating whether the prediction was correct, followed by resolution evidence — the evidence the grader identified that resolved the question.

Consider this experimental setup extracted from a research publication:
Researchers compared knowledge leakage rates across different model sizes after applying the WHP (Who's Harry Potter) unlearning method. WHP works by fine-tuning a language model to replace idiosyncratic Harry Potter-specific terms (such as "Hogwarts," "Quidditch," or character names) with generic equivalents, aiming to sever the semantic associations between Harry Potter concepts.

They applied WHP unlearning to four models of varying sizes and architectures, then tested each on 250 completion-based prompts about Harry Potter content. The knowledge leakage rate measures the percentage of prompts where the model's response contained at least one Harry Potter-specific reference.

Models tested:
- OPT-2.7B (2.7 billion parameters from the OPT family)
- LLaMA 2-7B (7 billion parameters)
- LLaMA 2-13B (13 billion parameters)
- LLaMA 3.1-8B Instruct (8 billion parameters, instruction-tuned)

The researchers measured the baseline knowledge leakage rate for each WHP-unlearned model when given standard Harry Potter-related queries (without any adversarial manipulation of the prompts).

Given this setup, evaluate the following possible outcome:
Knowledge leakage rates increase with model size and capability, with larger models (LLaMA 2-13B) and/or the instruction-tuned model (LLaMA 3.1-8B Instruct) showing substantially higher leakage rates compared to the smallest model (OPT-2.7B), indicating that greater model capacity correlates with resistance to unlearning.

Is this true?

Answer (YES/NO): YES